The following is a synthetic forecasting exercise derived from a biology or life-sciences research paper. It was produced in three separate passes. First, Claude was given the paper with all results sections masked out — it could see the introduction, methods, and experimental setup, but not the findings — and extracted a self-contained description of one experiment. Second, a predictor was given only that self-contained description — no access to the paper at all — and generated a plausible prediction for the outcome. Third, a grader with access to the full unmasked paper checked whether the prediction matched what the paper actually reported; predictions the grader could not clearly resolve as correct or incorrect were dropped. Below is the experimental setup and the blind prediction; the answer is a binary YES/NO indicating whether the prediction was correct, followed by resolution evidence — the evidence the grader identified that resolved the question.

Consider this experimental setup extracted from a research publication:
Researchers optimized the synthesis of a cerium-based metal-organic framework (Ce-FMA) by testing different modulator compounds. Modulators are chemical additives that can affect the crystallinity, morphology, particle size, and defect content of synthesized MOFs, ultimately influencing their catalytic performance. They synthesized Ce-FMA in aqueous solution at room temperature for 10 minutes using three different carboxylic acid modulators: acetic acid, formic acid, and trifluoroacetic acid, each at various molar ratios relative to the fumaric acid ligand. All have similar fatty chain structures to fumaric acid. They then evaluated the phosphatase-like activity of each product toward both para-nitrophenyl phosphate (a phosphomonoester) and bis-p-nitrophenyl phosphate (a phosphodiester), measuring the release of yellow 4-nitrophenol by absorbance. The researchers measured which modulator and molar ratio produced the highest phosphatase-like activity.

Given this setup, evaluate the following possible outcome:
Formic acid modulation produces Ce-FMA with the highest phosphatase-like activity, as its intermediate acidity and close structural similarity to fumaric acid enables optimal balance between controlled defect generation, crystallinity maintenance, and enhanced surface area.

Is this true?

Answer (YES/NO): YES